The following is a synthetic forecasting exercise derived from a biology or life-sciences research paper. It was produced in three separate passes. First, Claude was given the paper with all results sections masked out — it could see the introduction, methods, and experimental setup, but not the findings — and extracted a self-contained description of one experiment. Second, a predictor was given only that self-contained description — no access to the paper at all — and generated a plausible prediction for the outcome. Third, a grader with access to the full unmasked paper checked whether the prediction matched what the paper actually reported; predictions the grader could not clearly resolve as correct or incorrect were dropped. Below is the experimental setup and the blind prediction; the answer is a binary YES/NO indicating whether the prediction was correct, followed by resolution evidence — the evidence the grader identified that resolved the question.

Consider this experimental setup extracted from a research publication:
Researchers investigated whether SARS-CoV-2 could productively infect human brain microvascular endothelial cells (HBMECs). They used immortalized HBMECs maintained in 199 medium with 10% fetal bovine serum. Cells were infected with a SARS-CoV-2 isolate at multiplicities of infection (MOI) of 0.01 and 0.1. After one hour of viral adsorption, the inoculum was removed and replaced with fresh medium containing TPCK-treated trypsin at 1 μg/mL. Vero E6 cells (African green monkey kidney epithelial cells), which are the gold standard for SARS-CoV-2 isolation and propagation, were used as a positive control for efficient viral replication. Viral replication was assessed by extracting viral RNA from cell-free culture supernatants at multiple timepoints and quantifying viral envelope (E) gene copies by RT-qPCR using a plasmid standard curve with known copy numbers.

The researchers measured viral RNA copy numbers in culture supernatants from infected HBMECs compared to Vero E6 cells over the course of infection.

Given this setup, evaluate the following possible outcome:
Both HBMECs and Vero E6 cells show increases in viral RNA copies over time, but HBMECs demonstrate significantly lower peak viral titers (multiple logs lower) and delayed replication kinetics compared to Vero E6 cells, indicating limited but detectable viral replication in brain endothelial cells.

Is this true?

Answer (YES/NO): NO